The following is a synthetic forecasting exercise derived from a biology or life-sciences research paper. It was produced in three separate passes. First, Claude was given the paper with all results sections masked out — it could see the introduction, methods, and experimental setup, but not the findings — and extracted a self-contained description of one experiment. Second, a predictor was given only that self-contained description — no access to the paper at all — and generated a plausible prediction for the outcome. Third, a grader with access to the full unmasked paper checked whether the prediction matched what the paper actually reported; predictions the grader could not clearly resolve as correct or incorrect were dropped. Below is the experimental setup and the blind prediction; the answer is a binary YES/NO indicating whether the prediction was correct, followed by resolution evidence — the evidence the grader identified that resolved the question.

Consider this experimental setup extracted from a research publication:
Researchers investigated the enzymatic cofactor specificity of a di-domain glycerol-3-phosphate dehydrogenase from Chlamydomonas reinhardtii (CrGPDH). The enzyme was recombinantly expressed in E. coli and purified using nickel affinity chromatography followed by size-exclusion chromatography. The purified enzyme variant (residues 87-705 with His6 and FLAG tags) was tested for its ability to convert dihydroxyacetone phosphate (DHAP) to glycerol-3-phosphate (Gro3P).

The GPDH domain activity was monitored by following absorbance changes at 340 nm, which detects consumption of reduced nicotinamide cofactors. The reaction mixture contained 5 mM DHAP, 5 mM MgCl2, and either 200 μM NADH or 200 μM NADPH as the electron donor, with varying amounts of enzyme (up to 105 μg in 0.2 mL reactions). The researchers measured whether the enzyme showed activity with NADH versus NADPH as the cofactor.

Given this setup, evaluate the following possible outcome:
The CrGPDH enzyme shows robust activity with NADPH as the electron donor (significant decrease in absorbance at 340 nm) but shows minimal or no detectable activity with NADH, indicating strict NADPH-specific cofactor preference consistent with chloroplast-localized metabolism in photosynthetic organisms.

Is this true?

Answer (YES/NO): NO